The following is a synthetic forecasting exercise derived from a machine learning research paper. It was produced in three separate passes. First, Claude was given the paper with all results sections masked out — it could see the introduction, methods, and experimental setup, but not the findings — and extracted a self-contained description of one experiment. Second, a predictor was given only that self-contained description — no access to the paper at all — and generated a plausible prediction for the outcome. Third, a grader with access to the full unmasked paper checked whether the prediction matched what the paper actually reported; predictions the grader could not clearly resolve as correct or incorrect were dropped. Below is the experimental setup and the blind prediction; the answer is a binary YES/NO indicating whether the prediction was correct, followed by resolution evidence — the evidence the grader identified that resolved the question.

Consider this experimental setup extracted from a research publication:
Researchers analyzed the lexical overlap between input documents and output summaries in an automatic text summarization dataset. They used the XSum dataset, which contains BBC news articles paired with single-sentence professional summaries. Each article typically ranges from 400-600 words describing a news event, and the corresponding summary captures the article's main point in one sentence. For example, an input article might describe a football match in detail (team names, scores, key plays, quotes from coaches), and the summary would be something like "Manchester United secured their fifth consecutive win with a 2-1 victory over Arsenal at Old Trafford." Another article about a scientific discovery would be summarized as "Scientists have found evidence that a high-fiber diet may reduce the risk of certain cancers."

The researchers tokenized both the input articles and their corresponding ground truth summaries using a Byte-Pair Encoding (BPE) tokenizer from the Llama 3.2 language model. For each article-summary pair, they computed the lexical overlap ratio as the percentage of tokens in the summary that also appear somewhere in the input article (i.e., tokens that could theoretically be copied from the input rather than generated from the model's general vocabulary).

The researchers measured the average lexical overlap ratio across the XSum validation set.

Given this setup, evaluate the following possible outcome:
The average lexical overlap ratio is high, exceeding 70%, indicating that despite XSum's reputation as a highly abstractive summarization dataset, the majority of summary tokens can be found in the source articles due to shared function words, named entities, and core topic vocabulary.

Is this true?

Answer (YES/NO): NO